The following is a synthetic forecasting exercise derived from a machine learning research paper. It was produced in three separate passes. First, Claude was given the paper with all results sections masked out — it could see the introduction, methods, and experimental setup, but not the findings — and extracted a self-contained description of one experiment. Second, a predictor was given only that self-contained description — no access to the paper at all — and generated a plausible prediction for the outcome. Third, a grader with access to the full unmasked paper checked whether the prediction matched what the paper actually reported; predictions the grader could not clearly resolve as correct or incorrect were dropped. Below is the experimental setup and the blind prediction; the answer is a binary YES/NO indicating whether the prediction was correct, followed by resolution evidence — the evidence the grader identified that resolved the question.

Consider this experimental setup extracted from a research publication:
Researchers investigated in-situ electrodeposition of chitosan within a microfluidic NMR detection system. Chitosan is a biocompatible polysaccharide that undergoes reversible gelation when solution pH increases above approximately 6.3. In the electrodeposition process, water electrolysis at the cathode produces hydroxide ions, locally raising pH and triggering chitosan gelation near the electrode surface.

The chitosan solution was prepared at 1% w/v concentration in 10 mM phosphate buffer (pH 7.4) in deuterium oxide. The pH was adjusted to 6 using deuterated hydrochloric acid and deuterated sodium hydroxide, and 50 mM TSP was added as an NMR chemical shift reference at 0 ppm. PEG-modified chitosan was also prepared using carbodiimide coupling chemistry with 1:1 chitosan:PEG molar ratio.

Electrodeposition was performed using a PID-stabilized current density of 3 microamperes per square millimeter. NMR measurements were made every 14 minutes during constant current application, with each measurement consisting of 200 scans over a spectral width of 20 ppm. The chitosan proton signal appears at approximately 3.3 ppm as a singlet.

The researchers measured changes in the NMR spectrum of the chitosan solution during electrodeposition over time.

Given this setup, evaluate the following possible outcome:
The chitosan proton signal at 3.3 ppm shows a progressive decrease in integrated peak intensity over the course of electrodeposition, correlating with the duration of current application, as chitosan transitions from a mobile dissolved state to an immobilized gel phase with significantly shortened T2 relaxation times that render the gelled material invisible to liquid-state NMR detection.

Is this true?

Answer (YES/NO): NO